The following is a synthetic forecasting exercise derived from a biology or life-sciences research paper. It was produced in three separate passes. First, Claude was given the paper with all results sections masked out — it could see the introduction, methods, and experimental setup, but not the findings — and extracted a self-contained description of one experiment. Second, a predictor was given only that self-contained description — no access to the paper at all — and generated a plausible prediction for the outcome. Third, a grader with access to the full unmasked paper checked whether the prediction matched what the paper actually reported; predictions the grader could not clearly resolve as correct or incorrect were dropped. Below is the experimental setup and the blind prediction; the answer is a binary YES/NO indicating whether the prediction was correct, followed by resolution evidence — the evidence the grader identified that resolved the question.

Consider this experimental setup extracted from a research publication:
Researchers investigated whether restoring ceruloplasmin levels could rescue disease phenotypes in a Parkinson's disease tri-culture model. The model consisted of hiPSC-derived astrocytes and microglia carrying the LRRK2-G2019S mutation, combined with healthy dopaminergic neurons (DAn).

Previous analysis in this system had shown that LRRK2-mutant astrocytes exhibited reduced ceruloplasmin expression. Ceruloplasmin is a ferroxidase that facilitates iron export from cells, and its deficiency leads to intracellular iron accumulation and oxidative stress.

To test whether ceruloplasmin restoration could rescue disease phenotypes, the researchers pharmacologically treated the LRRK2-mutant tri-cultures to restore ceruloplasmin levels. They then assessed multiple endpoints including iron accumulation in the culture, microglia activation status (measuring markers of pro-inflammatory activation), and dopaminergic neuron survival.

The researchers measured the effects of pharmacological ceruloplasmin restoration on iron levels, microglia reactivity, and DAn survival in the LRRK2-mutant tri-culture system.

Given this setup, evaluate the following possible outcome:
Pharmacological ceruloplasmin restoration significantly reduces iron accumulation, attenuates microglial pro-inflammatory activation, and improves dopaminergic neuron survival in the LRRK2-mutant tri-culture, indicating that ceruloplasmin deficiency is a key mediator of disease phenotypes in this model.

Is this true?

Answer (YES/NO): YES